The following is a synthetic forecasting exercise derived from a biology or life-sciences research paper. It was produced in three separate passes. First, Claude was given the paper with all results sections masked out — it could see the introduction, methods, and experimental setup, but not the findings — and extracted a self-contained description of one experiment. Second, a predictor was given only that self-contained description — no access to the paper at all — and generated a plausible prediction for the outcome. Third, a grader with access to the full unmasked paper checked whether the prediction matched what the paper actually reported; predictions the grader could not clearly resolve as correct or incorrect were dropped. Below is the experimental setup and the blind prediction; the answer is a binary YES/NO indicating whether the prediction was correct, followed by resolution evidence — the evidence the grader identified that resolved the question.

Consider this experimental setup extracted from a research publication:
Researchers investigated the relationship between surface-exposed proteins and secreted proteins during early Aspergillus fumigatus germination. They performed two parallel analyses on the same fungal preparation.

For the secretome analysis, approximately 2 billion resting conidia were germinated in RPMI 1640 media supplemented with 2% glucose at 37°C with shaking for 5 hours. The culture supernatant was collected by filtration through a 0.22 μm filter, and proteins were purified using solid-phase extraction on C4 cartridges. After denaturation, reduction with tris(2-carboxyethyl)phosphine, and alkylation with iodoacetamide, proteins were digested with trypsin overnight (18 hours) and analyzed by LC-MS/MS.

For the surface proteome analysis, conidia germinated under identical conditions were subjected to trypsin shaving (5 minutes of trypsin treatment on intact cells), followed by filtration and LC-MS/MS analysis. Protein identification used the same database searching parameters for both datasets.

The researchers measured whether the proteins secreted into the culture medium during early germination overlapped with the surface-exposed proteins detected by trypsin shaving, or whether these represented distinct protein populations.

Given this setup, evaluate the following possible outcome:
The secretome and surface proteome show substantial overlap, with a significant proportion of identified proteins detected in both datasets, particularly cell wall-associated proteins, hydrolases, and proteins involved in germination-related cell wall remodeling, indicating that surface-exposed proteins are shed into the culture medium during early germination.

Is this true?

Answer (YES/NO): YES